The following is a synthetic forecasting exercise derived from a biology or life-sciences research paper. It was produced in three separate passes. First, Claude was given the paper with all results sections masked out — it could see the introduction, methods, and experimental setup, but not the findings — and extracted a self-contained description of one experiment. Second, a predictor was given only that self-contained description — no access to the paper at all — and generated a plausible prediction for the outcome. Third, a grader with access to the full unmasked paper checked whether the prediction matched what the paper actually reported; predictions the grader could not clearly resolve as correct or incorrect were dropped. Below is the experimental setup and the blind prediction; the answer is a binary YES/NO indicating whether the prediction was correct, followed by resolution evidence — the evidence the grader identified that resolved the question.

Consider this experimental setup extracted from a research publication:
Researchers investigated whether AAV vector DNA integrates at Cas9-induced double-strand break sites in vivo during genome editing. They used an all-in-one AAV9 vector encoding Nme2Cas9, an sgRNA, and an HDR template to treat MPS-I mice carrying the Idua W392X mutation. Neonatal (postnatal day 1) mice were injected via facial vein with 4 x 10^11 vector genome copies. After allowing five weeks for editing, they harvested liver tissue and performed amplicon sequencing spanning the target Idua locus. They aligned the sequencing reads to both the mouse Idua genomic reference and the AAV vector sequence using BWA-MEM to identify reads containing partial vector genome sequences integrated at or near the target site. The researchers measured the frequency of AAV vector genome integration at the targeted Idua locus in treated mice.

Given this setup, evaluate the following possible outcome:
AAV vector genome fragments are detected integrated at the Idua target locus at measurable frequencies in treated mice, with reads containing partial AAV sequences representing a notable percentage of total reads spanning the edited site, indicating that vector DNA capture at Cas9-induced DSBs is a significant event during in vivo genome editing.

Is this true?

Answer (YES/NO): NO